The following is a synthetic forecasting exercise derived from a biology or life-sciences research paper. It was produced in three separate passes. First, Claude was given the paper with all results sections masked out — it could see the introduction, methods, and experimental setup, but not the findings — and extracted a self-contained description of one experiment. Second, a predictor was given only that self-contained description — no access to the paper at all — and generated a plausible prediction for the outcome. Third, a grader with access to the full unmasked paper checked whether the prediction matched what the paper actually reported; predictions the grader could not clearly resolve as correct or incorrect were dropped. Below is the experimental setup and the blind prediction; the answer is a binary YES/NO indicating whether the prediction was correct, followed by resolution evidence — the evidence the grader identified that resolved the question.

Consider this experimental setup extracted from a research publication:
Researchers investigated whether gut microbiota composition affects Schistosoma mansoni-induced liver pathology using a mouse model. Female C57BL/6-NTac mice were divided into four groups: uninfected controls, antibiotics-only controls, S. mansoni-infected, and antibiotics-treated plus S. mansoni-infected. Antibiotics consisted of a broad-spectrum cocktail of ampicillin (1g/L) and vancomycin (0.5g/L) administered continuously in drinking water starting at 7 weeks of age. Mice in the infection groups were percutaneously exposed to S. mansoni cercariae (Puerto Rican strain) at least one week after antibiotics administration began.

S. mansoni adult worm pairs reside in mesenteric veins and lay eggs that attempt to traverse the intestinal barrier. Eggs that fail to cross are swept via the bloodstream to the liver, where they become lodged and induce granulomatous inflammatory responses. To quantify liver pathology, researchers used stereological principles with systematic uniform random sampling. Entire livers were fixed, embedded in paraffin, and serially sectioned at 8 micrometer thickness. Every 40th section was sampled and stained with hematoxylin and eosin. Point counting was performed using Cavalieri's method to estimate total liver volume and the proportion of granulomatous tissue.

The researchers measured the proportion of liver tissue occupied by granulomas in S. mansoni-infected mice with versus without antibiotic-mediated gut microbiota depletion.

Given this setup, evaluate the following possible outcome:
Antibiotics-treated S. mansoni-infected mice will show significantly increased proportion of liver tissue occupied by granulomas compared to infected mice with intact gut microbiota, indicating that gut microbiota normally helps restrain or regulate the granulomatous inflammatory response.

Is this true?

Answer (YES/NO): NO